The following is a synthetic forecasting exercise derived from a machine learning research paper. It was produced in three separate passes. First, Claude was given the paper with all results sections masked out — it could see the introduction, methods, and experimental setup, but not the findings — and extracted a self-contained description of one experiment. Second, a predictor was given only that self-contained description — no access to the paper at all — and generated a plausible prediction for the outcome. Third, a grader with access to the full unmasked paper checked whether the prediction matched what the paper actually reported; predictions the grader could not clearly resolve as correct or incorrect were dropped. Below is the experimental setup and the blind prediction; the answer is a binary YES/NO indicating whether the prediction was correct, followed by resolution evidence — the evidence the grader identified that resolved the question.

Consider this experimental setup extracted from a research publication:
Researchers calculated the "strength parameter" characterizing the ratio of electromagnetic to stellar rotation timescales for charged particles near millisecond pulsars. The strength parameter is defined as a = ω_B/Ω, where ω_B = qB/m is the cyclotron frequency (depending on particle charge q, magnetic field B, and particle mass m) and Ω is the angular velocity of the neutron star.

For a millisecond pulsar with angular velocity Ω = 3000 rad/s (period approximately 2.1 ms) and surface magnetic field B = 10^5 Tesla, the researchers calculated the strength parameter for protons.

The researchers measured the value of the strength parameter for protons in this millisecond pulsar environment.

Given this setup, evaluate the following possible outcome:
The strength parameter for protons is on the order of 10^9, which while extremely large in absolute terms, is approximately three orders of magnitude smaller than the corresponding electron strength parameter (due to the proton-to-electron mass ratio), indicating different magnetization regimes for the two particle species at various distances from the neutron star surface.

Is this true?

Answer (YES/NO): NO